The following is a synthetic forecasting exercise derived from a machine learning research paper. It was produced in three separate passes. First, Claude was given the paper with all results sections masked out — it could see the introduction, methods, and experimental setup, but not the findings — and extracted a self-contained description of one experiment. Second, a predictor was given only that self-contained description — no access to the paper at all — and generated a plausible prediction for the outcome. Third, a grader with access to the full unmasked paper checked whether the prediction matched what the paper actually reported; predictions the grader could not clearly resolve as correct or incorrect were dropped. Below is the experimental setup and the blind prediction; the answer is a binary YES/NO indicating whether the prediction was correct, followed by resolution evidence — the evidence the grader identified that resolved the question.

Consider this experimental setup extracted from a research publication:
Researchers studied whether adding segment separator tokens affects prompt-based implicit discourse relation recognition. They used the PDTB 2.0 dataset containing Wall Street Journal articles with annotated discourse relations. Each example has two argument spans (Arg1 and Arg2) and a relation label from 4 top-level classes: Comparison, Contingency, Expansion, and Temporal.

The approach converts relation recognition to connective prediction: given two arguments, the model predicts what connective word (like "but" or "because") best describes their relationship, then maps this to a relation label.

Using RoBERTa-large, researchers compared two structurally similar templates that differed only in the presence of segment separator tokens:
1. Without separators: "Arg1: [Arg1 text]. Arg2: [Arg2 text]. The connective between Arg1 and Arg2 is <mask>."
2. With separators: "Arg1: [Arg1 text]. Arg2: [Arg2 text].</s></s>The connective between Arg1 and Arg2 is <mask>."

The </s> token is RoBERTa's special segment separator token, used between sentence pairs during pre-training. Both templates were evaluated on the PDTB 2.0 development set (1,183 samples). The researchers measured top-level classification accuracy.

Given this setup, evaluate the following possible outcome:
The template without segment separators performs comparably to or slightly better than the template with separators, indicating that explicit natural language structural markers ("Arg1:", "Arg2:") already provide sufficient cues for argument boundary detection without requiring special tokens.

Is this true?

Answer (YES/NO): NO